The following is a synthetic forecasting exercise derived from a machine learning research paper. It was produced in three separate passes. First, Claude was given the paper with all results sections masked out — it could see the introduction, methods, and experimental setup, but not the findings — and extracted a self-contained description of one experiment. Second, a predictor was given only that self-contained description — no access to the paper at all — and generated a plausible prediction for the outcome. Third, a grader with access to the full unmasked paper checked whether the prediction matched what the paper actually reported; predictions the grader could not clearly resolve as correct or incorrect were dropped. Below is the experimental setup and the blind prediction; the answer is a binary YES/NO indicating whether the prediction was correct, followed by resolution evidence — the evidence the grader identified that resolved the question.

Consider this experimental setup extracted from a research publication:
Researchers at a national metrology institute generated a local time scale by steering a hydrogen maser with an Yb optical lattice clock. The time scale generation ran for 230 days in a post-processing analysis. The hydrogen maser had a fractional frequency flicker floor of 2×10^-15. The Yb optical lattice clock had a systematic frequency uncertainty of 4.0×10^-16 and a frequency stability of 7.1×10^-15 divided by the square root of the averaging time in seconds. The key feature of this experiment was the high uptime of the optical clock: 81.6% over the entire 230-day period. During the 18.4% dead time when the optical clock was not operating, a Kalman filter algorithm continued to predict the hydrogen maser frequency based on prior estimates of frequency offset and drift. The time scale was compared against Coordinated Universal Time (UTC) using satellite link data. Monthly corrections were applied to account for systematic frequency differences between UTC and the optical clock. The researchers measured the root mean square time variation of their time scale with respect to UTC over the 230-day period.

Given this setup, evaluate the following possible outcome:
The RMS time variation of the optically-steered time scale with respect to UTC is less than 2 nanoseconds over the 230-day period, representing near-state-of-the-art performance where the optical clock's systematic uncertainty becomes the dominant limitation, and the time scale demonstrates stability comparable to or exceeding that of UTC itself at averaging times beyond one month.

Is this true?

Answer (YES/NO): NO